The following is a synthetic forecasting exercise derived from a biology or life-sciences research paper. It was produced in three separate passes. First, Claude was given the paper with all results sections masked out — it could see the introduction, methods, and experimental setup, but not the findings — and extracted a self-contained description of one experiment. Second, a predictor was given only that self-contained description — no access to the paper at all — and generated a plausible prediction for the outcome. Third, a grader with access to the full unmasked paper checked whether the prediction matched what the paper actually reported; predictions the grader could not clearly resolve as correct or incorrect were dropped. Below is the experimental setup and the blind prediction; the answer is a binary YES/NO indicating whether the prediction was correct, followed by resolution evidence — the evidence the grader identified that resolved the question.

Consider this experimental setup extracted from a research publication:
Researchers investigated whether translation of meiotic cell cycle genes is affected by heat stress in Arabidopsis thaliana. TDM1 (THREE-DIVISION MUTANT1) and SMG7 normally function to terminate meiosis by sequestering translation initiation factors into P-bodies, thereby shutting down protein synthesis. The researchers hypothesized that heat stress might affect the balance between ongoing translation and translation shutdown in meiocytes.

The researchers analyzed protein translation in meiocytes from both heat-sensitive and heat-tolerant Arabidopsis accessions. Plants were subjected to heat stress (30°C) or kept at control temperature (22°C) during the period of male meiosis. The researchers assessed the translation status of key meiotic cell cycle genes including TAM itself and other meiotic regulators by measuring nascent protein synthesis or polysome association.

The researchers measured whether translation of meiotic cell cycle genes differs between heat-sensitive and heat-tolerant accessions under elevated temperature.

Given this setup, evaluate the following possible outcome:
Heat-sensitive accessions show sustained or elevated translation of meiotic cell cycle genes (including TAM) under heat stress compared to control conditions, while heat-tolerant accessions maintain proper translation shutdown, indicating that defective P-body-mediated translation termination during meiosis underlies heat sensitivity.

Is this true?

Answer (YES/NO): NO